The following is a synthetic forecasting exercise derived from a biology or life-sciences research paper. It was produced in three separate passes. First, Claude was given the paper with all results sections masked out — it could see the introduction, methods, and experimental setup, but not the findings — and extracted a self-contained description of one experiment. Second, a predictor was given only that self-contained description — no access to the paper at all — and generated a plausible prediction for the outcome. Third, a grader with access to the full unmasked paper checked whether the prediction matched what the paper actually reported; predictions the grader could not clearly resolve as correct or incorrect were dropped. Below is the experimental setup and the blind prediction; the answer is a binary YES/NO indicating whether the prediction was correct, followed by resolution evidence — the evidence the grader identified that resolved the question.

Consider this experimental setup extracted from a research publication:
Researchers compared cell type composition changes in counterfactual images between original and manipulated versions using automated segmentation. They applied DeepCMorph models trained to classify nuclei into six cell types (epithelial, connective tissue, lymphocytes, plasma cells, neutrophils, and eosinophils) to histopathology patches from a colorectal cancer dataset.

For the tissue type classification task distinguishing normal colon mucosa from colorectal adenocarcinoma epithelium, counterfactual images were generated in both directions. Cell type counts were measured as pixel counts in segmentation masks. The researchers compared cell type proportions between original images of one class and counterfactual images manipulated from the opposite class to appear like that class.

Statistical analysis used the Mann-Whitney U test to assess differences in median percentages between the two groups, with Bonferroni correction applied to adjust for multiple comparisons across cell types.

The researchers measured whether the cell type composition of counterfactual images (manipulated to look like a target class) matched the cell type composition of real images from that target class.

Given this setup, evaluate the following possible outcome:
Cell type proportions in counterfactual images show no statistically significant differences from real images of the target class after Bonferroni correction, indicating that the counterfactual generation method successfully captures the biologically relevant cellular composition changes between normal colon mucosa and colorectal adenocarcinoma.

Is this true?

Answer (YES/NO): NO